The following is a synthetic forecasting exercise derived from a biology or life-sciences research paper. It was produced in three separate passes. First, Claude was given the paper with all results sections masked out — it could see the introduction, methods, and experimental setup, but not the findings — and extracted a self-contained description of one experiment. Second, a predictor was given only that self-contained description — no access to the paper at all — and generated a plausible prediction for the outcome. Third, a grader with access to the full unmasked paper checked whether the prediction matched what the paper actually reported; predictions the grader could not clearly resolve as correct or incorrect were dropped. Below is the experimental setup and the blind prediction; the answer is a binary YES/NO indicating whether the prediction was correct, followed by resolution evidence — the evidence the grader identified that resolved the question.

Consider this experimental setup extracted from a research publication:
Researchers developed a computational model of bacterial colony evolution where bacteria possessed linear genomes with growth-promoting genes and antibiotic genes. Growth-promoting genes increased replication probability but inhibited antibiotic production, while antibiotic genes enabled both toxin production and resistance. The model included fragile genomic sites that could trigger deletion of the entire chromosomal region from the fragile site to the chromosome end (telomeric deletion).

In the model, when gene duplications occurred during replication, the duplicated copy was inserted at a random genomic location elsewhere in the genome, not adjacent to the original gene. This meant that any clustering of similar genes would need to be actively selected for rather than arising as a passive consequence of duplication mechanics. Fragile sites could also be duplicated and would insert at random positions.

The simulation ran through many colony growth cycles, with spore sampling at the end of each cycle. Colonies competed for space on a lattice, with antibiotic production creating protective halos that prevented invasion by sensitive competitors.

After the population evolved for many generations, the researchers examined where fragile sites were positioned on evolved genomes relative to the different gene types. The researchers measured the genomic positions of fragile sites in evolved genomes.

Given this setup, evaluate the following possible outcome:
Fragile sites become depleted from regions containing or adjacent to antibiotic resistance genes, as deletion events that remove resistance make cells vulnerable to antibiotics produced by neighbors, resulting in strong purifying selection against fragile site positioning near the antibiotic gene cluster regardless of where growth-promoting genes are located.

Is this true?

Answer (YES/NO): NO